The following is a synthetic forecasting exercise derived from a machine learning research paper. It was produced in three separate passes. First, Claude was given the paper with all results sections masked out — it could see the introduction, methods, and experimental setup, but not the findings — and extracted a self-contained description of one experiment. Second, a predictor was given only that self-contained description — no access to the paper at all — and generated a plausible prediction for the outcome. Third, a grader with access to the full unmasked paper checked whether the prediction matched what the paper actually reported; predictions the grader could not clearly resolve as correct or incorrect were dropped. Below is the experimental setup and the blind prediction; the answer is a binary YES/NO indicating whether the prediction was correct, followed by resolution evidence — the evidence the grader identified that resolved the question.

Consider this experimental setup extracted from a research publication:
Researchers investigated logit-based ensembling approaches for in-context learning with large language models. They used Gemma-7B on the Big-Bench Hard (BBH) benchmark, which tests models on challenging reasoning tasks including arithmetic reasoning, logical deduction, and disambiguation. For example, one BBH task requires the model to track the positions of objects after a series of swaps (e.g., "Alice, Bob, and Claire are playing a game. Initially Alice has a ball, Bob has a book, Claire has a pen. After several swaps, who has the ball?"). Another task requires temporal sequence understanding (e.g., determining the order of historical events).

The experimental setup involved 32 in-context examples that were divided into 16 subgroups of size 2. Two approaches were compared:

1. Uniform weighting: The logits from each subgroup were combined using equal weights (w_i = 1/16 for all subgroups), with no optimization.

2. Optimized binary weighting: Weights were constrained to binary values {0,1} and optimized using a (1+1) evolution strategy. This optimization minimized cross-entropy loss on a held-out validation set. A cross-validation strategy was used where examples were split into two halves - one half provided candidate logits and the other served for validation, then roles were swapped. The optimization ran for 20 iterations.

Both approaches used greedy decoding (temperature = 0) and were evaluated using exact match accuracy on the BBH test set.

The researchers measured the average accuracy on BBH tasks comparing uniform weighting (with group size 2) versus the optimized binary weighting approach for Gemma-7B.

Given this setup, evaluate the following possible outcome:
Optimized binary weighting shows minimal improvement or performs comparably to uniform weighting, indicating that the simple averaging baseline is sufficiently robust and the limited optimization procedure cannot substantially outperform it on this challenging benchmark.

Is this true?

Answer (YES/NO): NO